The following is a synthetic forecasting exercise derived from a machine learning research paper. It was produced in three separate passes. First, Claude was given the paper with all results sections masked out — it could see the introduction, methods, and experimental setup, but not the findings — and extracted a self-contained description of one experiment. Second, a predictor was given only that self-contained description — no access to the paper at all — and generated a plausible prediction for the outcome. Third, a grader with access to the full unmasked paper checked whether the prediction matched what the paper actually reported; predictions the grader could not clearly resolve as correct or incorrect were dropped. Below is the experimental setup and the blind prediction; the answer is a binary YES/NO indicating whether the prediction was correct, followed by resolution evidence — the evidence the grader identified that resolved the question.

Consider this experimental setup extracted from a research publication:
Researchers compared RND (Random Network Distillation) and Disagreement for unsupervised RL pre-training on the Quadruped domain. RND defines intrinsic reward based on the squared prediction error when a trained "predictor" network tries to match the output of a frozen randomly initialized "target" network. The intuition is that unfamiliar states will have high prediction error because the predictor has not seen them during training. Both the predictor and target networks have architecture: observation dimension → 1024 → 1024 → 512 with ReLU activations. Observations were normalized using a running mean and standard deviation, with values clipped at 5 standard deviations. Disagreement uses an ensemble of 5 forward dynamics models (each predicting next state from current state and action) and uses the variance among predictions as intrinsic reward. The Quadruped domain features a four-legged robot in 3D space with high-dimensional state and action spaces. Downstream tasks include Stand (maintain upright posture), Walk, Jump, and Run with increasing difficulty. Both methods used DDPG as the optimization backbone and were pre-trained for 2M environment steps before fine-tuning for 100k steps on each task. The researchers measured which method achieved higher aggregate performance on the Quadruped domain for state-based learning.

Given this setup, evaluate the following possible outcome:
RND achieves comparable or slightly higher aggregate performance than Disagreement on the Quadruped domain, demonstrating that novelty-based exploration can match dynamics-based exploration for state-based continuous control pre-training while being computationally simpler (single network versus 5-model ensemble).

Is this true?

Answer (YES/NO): NO